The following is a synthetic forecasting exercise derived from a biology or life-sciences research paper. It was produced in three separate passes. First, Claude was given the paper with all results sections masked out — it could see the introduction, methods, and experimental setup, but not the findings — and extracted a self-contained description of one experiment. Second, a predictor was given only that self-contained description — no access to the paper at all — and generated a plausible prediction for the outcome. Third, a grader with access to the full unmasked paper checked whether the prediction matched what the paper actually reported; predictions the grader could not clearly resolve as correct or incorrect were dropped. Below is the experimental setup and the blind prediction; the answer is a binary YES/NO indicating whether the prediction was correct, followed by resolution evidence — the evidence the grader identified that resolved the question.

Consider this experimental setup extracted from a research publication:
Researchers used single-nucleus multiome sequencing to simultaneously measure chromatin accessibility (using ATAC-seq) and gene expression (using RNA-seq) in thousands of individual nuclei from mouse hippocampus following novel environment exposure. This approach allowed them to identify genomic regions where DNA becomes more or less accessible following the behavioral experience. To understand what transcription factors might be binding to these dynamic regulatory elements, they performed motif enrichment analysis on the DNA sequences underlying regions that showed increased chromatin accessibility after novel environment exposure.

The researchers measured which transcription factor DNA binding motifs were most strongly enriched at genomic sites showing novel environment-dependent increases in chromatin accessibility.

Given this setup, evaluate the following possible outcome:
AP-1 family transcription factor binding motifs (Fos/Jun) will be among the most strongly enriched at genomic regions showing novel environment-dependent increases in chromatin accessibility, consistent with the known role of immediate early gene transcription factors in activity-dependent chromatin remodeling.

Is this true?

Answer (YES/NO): YES